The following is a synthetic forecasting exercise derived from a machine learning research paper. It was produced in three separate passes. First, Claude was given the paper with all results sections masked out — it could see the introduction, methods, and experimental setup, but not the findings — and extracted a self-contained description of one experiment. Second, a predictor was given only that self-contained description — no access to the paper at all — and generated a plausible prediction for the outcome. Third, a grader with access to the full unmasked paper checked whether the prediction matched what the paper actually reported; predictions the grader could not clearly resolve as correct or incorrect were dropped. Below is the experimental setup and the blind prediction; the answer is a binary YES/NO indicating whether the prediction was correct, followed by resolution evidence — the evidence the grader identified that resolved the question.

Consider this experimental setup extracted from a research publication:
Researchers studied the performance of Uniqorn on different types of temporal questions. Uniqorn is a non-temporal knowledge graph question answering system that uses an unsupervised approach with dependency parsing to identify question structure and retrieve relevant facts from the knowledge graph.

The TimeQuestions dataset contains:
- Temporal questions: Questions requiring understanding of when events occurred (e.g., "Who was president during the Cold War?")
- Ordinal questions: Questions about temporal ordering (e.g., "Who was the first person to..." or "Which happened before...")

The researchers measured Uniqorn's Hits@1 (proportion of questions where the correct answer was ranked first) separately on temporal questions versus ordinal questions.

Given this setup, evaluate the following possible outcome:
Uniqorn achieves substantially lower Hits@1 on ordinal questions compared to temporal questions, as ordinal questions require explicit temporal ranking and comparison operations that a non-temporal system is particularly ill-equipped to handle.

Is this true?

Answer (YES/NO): YES